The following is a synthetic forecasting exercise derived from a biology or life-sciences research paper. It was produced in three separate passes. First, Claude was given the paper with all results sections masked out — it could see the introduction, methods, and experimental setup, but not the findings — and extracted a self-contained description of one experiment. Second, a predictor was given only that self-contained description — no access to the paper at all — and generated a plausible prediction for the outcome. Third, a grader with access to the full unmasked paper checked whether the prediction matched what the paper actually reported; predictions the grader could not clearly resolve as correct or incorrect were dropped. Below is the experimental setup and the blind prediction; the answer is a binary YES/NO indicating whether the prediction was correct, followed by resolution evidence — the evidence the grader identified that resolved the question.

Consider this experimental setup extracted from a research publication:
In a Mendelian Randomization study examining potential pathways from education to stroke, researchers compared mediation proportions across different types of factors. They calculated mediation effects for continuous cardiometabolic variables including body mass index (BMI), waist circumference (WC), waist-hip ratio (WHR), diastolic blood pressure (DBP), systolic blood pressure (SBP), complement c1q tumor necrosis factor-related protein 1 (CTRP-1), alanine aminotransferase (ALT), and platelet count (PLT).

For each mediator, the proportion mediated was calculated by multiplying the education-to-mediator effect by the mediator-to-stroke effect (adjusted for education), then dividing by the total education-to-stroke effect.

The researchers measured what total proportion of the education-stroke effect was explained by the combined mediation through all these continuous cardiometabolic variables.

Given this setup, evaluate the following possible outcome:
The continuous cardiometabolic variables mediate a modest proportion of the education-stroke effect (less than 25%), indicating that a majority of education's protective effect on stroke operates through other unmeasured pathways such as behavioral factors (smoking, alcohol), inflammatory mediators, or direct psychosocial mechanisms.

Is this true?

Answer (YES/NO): NO